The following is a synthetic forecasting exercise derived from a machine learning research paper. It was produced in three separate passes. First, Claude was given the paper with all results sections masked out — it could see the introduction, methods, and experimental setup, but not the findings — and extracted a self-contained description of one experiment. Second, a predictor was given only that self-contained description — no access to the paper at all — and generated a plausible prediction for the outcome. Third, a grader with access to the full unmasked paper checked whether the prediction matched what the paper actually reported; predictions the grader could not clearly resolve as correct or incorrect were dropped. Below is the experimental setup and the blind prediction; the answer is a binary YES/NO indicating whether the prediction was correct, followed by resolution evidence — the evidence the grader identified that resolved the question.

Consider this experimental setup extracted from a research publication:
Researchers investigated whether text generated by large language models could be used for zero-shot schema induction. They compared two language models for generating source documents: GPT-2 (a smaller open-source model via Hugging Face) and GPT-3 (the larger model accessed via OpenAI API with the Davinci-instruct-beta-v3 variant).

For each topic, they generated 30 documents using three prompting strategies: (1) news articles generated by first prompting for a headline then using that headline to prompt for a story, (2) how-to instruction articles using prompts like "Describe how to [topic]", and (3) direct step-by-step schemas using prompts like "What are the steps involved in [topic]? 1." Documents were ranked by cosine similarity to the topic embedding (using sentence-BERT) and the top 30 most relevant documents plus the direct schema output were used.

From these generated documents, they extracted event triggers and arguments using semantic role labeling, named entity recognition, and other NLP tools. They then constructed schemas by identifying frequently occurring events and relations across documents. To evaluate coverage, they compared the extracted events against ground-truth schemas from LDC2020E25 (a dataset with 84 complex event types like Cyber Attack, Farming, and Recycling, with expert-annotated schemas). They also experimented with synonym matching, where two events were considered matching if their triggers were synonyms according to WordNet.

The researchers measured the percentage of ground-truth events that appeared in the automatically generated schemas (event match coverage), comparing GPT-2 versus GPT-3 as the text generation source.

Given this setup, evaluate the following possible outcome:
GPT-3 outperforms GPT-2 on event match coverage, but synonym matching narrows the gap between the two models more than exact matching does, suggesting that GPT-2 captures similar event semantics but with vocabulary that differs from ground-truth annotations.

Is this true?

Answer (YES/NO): YES